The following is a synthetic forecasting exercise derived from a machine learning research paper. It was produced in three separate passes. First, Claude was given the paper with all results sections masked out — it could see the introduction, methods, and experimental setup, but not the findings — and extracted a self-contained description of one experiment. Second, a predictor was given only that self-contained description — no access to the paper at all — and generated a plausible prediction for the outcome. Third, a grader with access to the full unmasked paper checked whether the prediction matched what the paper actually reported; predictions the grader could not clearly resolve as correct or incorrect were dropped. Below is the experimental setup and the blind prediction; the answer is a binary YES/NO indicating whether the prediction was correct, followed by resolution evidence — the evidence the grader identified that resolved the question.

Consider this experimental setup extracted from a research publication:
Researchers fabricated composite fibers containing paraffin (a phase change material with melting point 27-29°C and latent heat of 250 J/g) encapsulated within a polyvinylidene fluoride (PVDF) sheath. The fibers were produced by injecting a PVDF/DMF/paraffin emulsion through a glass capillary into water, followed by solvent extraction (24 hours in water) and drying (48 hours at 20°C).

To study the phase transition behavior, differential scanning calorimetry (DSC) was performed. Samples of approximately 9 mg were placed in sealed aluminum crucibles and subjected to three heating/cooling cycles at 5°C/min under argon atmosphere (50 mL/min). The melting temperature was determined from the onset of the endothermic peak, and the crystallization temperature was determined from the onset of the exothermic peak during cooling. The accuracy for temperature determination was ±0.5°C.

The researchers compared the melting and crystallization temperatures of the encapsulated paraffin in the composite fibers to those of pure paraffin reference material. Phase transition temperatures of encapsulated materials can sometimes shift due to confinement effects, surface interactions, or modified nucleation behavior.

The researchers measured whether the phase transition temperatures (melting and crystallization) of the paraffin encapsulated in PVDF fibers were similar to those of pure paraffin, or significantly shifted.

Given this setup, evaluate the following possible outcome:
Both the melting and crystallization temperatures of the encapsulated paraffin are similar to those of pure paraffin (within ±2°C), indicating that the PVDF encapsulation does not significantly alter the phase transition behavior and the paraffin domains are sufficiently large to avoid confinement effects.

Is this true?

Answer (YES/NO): NO